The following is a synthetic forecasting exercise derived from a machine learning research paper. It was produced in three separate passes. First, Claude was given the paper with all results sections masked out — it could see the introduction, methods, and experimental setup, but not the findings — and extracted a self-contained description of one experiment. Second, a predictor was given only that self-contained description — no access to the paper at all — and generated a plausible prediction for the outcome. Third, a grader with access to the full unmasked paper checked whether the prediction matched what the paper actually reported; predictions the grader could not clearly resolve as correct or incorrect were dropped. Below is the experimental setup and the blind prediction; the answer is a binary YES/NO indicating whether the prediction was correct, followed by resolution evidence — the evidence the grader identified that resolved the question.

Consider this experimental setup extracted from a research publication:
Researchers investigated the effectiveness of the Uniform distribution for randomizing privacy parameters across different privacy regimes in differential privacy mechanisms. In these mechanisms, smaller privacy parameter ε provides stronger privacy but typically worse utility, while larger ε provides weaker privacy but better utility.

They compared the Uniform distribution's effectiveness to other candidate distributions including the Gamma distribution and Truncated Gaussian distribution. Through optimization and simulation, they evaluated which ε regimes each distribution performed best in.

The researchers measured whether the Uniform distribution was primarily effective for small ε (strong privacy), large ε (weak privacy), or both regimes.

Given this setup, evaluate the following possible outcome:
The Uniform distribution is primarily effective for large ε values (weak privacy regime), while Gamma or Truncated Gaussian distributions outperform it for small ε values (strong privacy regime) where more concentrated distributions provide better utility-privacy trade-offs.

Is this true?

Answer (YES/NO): NO